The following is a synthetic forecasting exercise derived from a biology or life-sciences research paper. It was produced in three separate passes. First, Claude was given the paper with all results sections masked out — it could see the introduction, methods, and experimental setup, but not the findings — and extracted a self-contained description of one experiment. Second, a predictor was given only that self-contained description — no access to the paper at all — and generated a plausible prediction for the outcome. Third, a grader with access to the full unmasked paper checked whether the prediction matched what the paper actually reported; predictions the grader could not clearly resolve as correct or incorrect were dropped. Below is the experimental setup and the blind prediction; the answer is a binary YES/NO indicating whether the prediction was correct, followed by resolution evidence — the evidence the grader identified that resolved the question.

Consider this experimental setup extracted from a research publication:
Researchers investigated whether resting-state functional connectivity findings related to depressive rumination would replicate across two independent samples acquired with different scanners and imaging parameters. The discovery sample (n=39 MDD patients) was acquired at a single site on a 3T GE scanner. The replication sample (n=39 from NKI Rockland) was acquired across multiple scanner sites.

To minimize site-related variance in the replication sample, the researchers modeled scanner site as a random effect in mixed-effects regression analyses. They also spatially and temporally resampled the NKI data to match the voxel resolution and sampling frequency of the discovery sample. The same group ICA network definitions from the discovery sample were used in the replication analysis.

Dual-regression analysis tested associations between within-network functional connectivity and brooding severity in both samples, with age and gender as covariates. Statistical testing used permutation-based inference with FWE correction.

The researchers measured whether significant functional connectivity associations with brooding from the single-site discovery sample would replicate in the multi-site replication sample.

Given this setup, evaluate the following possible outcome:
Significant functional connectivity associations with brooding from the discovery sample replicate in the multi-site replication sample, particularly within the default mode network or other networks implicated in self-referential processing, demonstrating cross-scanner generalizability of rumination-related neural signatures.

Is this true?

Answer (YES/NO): NO